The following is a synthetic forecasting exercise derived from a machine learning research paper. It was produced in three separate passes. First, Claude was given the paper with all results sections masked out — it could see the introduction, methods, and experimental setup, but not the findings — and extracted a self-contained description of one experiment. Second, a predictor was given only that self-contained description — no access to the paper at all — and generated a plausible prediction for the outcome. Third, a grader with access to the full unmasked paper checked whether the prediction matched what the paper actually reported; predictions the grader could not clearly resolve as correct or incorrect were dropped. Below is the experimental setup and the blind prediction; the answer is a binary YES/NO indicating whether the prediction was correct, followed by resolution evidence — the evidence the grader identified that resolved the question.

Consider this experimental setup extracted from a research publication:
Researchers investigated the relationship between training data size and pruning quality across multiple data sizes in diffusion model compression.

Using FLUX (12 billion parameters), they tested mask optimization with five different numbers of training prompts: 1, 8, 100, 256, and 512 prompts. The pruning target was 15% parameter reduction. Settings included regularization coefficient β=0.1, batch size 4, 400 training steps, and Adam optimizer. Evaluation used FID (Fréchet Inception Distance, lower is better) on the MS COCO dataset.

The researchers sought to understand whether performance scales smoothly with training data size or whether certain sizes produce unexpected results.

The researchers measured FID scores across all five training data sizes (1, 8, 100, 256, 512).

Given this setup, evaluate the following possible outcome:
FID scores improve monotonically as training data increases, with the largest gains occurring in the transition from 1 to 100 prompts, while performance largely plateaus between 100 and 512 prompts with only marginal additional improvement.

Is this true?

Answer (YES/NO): NO